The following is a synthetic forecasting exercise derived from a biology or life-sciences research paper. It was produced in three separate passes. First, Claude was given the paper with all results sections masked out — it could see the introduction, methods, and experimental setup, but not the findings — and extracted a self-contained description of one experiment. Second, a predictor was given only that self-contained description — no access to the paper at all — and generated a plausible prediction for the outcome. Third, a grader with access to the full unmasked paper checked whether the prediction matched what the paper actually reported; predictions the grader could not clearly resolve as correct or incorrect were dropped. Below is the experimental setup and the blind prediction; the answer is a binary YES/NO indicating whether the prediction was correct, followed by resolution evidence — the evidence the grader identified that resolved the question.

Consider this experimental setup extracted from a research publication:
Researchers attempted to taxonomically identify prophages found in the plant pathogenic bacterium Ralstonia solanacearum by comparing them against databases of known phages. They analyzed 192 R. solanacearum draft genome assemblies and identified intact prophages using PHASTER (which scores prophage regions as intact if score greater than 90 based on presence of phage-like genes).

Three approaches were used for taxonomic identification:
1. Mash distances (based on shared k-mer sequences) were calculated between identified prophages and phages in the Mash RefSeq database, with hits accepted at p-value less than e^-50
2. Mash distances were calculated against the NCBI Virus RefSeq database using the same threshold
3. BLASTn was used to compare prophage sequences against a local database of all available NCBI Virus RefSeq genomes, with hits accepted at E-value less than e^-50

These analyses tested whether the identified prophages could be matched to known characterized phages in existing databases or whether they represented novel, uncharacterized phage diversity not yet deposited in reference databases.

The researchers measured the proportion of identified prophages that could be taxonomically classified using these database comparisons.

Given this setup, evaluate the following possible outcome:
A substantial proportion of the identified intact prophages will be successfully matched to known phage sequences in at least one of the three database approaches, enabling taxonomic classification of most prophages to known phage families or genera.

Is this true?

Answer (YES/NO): NO